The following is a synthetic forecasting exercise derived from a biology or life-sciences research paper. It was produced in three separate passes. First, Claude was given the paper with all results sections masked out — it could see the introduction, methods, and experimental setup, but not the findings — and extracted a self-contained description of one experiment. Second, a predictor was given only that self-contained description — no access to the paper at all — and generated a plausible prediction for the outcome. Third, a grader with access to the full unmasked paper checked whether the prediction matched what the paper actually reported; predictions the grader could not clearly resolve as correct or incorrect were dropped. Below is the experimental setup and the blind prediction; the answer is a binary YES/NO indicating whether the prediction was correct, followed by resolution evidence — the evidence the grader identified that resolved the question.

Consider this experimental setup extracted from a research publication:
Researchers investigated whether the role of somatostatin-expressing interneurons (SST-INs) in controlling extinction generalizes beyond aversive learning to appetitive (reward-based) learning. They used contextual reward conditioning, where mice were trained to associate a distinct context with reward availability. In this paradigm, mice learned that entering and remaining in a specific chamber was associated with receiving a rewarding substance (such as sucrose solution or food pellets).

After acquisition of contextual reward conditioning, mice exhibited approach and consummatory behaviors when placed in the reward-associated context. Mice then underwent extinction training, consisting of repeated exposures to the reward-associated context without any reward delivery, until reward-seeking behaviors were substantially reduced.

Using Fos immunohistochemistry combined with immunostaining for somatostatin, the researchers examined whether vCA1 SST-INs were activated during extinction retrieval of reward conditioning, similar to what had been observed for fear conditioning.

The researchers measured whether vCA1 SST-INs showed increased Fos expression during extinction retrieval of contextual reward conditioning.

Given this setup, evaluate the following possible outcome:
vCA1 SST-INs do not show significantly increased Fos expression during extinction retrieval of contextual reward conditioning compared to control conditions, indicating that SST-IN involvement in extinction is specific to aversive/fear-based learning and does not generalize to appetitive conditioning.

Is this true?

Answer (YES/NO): NO